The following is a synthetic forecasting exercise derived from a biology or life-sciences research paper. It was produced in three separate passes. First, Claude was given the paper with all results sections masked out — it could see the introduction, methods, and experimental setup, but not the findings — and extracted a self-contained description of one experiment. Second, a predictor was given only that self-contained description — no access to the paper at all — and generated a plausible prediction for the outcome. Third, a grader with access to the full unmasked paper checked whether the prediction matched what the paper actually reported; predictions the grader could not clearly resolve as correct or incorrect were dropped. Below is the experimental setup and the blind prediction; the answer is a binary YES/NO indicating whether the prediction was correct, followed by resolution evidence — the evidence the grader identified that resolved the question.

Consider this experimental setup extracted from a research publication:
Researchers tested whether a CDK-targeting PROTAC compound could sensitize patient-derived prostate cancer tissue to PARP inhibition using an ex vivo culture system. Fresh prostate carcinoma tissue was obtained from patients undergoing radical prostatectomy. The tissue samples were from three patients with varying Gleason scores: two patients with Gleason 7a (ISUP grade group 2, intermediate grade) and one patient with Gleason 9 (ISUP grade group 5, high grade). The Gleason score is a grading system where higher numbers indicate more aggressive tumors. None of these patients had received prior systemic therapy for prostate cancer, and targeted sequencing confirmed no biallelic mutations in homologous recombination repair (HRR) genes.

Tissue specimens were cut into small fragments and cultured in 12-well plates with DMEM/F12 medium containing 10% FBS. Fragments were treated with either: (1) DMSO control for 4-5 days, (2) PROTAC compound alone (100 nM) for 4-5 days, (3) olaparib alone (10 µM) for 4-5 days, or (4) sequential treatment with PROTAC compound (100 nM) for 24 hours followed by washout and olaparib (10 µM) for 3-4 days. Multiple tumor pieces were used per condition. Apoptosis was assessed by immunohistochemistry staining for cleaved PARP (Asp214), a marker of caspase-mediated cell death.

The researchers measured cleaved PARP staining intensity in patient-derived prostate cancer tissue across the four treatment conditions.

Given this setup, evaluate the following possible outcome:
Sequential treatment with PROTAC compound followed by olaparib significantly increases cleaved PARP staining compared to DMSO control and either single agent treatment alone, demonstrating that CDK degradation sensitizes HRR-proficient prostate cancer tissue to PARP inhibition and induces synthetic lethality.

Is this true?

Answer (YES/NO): YES